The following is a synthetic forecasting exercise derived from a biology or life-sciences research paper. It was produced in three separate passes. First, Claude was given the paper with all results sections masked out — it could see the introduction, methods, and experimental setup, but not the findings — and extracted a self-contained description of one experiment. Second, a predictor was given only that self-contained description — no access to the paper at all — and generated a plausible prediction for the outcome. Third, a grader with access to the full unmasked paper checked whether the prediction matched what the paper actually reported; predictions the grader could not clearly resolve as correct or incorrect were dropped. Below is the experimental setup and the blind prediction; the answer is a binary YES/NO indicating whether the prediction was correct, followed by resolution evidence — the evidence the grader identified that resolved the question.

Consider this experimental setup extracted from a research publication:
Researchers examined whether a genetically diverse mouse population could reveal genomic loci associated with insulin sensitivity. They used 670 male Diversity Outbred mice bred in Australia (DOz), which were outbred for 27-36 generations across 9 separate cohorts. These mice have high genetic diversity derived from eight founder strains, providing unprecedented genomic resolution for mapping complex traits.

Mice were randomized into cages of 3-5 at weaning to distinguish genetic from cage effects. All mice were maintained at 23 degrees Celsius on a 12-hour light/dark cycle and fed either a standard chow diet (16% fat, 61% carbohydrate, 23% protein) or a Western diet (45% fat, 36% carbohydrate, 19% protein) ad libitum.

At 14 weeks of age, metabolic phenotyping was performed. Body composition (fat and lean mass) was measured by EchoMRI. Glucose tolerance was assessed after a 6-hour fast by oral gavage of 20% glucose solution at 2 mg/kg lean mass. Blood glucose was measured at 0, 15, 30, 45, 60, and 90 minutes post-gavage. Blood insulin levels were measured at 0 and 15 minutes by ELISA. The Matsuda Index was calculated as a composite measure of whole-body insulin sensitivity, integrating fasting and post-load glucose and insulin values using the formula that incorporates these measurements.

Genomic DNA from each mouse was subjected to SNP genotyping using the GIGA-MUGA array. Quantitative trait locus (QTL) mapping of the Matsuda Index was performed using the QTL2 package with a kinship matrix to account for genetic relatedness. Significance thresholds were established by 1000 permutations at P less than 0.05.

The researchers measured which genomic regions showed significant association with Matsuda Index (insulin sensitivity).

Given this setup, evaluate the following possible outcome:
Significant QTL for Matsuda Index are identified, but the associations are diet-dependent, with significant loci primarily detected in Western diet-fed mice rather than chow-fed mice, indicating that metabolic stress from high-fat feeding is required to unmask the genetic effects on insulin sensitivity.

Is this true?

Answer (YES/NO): NO